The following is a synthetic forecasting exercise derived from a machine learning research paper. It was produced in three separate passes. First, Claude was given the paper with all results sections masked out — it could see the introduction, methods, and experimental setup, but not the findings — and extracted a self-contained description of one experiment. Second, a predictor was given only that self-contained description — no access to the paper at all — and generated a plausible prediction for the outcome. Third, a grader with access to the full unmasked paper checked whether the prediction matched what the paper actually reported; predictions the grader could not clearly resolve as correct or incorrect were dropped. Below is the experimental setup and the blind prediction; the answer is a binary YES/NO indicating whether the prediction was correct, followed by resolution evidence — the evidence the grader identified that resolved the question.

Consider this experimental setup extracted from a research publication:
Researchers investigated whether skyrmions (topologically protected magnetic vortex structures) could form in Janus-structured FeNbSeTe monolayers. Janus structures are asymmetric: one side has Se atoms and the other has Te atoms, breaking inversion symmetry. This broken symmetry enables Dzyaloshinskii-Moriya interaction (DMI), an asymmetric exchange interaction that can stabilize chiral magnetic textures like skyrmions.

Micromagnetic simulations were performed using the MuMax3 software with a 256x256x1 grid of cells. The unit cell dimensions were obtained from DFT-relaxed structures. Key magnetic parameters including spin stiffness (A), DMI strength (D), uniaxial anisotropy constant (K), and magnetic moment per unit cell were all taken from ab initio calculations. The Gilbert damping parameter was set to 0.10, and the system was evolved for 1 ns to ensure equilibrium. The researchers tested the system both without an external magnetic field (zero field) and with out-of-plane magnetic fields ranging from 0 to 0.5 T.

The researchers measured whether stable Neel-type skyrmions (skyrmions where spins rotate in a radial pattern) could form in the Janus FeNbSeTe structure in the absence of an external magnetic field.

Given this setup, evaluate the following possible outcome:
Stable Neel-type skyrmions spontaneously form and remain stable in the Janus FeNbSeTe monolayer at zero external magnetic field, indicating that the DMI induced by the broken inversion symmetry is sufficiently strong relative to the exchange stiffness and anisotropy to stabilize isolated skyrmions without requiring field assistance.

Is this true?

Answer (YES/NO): YES